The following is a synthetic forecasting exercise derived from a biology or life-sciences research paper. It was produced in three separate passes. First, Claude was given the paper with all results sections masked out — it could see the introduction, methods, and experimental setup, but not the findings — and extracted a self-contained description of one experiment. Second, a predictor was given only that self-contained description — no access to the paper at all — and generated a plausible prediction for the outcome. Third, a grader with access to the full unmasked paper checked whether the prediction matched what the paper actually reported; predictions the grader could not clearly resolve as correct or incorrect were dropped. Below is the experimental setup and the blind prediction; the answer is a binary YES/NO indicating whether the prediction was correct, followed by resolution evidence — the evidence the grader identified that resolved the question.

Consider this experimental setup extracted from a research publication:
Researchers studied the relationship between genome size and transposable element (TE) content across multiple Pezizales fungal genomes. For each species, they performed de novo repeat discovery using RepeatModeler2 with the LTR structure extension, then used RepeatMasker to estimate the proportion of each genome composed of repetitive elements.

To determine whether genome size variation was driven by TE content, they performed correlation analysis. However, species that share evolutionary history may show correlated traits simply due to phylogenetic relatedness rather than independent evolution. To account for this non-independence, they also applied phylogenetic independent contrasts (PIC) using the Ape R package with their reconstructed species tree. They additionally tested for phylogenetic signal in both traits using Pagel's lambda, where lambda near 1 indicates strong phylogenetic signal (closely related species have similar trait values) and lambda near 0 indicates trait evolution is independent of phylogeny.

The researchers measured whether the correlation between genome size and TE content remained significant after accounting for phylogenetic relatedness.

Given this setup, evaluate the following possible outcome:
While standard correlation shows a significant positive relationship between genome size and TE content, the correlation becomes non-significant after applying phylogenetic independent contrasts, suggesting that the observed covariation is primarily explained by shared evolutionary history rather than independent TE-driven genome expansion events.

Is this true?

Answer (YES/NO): NO